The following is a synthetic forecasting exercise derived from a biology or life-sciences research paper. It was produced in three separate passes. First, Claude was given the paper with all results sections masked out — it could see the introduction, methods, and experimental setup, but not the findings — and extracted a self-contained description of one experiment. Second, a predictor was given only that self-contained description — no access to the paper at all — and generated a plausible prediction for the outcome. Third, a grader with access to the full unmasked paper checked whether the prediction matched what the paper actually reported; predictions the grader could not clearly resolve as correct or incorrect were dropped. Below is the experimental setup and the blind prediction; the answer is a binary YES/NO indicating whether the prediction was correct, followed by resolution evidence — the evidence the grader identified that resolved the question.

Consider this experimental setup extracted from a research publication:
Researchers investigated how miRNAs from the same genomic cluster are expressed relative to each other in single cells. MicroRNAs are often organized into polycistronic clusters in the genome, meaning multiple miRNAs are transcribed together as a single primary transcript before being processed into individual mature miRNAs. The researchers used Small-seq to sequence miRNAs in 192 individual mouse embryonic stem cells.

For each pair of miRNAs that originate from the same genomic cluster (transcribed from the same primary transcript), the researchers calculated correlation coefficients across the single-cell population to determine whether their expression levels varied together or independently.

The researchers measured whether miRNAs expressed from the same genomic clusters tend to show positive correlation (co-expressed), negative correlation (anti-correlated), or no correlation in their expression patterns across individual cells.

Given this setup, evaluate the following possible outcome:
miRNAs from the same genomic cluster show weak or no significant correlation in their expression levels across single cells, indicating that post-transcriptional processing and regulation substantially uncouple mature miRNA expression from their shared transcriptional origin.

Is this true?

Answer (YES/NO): NO